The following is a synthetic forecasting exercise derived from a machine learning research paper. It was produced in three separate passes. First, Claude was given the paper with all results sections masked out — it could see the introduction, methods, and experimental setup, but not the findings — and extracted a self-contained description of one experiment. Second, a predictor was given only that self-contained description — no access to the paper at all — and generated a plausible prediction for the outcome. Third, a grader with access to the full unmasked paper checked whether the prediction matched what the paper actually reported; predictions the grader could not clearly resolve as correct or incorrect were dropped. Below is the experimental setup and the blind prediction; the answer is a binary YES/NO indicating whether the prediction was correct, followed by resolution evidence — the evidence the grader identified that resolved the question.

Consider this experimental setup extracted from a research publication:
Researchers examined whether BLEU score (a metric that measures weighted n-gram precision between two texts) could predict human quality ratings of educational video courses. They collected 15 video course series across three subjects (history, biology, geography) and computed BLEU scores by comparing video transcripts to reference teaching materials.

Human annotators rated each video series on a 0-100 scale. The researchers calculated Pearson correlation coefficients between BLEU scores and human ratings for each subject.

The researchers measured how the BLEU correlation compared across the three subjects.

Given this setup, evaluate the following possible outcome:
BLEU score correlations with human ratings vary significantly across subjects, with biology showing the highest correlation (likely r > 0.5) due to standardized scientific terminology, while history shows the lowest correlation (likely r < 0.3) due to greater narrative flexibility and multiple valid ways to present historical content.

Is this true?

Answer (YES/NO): NO